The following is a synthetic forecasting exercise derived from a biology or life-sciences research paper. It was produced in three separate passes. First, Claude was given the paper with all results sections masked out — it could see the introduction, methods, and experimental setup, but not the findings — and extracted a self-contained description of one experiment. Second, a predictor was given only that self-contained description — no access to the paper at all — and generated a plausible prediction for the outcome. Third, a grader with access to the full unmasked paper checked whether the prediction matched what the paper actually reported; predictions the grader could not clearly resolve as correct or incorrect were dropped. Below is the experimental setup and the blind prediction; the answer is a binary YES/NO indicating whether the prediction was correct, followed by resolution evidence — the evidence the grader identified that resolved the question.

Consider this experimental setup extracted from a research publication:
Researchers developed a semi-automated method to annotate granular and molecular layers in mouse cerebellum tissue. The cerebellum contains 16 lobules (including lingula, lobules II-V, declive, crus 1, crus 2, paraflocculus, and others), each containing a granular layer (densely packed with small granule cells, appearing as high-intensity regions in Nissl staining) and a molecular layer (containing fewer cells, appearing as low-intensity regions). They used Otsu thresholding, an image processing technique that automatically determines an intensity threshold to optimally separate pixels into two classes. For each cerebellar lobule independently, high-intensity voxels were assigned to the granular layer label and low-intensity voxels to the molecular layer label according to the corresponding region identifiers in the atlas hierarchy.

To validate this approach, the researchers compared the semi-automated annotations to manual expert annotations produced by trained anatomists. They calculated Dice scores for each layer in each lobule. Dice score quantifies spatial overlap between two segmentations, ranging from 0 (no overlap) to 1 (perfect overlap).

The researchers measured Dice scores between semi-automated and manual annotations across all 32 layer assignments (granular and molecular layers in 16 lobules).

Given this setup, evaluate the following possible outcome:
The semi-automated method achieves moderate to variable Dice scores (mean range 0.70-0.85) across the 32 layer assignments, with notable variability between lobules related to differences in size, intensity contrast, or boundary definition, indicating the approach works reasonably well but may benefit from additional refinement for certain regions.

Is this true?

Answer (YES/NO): NO